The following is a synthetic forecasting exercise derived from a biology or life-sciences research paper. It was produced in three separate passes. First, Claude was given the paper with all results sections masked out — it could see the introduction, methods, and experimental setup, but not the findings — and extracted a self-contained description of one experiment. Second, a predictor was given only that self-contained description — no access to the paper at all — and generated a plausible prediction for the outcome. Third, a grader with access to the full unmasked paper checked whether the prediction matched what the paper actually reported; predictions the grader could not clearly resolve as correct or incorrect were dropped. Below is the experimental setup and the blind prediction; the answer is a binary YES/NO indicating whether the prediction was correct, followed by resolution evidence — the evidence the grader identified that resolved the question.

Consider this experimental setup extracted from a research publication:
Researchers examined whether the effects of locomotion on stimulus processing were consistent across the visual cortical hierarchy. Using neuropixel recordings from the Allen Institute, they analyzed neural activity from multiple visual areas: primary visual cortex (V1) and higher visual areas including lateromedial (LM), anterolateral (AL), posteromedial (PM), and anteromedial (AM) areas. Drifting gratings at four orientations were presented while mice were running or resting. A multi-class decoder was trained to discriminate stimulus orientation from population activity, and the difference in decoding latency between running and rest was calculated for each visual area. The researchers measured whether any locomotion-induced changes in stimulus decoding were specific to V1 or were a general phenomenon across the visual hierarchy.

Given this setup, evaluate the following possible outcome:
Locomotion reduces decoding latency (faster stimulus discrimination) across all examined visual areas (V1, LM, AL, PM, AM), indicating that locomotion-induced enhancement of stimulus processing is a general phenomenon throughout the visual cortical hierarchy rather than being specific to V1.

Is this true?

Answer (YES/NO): YES